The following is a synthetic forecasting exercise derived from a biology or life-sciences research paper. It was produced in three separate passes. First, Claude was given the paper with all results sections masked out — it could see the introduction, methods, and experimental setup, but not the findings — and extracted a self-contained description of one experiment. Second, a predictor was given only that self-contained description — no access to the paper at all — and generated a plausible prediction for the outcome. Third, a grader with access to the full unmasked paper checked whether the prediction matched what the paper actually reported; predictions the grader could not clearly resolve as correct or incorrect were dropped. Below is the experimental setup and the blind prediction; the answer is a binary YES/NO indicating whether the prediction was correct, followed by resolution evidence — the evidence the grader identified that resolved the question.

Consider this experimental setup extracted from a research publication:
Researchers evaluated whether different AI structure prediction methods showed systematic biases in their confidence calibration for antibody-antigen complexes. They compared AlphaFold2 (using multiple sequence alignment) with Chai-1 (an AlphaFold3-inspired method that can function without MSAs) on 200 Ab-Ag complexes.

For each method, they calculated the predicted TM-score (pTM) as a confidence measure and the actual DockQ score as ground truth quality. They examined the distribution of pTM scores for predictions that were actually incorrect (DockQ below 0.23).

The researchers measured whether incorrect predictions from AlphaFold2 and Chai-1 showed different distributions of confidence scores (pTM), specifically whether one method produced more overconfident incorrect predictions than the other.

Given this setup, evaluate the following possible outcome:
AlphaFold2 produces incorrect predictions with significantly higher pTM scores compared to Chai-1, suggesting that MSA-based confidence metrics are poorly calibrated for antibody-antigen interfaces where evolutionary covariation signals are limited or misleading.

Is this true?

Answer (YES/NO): NO